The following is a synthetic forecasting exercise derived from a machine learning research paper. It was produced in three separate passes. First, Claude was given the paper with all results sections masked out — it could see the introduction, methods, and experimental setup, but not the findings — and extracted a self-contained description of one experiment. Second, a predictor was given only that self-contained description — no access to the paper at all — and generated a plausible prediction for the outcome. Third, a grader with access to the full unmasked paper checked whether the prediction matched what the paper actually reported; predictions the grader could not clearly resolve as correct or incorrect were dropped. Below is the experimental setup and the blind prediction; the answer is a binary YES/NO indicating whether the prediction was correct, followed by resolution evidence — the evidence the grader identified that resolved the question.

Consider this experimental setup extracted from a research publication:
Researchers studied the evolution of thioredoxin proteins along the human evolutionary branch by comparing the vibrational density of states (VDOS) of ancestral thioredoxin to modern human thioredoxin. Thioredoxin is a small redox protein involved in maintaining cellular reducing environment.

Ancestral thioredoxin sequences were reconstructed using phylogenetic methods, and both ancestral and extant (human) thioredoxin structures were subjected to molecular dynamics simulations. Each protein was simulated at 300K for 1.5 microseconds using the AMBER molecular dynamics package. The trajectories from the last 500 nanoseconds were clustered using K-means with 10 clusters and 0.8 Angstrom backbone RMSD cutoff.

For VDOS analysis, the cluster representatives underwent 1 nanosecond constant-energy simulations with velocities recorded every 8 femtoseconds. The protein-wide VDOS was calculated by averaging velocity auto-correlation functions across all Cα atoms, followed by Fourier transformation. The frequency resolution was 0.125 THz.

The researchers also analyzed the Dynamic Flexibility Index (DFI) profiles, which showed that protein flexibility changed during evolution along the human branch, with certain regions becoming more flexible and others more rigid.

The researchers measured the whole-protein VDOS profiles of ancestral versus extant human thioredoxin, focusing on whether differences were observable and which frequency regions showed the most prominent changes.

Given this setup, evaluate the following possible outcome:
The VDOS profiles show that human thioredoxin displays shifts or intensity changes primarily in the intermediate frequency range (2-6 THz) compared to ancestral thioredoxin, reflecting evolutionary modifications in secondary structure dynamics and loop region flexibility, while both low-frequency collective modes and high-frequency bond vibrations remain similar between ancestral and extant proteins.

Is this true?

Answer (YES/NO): NO